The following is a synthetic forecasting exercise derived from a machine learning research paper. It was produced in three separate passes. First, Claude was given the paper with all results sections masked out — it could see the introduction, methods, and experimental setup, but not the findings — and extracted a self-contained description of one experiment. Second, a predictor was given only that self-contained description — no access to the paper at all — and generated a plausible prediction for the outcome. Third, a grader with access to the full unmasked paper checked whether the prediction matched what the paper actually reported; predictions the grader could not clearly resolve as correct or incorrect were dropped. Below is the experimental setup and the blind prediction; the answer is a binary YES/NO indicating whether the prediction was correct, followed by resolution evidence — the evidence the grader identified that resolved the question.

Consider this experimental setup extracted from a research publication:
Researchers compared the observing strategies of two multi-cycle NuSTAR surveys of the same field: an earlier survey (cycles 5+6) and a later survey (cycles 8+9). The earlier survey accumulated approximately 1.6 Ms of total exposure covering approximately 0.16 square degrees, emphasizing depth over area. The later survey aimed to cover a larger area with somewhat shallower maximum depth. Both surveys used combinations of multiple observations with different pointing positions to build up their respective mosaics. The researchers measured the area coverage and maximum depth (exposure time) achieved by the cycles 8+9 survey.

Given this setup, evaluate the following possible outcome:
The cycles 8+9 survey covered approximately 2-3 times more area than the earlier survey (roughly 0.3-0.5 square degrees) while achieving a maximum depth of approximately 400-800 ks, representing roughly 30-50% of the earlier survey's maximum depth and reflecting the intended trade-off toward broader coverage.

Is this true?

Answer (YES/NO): NO